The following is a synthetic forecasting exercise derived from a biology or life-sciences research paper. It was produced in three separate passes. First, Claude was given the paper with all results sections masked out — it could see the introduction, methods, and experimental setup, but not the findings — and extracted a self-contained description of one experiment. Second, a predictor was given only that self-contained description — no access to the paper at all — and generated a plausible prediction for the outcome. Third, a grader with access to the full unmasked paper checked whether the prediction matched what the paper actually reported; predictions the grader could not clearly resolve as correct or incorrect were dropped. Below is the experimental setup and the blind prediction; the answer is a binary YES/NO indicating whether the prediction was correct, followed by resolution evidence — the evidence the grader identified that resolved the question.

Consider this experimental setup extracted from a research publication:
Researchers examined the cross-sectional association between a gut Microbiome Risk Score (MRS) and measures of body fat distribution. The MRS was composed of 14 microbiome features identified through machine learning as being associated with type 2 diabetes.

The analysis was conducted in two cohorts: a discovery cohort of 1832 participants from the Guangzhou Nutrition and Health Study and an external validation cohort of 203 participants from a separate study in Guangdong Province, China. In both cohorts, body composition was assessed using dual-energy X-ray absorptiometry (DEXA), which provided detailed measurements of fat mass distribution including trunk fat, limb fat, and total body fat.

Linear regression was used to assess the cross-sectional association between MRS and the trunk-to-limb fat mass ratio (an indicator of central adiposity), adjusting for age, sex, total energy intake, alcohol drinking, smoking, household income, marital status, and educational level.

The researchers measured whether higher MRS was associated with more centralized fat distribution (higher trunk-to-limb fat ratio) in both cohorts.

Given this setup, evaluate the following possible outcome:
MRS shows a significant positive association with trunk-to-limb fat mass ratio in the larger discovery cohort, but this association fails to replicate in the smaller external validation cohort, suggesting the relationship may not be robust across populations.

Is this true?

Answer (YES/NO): NO